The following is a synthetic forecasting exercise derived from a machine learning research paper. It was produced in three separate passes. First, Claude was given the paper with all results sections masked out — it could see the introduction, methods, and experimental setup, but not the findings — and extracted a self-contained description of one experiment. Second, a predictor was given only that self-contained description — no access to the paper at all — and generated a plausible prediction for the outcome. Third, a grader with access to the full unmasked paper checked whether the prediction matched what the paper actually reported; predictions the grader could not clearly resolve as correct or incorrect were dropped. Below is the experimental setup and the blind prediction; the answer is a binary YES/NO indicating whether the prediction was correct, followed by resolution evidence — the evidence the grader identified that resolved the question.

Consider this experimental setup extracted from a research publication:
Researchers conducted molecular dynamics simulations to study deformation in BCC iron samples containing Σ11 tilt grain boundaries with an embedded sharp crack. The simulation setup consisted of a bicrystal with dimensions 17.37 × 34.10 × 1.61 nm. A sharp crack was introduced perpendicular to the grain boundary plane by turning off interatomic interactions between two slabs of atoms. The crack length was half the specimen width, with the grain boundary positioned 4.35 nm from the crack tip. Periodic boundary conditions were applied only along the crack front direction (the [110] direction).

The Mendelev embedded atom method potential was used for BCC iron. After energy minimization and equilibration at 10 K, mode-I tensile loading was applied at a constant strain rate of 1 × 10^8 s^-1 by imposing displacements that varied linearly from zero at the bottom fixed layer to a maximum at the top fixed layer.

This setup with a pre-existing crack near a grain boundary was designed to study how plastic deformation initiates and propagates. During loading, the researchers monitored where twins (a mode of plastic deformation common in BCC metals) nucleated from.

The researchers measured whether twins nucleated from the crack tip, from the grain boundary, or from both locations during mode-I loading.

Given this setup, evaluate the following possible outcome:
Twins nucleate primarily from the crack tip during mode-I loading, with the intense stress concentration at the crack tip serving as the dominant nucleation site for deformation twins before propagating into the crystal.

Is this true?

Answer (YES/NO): NO